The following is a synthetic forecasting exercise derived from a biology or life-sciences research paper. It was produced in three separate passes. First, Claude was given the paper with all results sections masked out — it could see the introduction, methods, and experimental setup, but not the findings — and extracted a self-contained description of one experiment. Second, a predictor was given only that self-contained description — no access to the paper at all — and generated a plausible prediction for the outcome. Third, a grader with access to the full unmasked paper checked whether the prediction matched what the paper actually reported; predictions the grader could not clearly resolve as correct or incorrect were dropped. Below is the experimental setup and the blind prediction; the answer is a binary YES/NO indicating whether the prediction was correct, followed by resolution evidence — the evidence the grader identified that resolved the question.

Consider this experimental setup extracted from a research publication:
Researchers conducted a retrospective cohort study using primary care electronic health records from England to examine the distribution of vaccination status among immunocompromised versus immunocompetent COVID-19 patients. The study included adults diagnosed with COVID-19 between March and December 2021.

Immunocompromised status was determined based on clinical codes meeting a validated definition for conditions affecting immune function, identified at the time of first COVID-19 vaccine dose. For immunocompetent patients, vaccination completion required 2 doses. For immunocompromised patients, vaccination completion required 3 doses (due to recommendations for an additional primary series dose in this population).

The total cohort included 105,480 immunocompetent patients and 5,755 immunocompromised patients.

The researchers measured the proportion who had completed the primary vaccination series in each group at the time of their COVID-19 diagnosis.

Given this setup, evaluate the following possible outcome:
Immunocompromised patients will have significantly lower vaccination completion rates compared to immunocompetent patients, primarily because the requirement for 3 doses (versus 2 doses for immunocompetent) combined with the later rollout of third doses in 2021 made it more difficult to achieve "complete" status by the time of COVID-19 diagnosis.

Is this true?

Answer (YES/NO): YES